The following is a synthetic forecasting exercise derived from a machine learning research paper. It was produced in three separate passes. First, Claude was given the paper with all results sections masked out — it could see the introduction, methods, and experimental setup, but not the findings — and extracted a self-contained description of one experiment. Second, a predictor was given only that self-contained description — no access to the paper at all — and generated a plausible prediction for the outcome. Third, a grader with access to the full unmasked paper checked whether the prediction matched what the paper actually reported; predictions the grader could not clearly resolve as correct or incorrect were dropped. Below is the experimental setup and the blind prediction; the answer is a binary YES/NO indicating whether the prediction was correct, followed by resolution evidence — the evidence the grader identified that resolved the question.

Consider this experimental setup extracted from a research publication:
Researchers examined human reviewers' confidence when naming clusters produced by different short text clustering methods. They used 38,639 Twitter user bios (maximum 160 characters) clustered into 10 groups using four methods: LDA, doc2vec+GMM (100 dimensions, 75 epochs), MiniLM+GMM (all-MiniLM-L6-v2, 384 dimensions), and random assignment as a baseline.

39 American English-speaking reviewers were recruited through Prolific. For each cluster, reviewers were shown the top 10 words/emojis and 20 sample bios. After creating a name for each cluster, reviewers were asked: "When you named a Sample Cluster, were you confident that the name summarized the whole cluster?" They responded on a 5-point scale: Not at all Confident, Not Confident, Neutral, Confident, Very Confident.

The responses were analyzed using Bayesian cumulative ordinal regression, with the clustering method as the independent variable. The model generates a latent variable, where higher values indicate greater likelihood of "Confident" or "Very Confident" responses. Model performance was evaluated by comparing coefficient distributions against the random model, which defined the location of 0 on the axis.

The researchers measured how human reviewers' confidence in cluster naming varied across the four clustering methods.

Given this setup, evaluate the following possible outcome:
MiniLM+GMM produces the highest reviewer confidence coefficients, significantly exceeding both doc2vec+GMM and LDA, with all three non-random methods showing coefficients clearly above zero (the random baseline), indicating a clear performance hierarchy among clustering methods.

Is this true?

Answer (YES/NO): NO